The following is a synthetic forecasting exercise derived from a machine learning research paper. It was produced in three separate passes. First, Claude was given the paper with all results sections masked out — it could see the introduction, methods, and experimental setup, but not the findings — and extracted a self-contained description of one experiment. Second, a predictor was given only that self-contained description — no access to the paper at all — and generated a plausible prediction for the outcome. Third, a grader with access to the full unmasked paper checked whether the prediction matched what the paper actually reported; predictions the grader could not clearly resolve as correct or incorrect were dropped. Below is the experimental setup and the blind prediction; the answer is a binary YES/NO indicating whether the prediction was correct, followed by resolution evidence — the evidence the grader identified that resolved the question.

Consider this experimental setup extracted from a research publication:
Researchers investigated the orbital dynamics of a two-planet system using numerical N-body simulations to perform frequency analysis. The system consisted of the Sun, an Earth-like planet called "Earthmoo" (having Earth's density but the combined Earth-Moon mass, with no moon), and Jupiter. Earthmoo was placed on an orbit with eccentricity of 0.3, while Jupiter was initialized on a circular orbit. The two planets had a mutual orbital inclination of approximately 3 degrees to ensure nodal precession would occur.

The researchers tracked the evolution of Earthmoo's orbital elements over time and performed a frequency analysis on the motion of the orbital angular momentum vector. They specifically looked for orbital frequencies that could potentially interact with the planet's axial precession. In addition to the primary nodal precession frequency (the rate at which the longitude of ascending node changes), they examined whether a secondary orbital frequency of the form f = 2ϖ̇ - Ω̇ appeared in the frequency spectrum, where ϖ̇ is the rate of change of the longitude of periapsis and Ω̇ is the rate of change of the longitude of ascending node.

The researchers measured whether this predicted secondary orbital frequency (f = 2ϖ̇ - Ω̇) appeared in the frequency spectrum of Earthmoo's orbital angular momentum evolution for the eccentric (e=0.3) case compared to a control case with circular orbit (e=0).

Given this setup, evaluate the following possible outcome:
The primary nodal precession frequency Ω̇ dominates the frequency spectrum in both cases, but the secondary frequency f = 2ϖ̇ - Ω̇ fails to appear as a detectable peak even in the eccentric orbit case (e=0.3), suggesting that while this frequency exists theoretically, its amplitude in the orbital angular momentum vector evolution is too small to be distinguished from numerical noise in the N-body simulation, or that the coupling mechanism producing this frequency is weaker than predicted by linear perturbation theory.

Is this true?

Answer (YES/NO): NO